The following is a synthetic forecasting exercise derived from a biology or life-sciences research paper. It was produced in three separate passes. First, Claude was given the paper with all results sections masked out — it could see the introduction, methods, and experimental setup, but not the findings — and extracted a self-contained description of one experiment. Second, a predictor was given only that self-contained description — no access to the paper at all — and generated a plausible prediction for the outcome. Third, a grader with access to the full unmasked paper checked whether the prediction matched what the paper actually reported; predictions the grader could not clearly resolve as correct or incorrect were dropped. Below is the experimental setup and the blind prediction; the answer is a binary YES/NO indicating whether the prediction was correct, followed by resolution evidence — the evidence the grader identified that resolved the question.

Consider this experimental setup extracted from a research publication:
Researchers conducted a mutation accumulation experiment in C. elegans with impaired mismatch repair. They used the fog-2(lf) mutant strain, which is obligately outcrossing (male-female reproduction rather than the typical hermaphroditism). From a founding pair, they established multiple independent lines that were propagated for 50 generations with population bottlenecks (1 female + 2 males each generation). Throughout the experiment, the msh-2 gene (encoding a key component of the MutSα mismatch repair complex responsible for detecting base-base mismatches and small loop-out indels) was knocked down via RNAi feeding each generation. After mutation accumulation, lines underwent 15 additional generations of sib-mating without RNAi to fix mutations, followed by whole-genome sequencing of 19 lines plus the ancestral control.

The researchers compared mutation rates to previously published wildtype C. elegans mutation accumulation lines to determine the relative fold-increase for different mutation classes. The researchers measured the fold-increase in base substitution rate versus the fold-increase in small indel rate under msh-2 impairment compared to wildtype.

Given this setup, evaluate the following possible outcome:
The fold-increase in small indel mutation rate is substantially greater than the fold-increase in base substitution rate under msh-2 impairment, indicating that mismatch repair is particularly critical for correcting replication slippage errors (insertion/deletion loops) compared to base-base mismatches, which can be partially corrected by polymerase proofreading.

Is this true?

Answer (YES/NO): YES